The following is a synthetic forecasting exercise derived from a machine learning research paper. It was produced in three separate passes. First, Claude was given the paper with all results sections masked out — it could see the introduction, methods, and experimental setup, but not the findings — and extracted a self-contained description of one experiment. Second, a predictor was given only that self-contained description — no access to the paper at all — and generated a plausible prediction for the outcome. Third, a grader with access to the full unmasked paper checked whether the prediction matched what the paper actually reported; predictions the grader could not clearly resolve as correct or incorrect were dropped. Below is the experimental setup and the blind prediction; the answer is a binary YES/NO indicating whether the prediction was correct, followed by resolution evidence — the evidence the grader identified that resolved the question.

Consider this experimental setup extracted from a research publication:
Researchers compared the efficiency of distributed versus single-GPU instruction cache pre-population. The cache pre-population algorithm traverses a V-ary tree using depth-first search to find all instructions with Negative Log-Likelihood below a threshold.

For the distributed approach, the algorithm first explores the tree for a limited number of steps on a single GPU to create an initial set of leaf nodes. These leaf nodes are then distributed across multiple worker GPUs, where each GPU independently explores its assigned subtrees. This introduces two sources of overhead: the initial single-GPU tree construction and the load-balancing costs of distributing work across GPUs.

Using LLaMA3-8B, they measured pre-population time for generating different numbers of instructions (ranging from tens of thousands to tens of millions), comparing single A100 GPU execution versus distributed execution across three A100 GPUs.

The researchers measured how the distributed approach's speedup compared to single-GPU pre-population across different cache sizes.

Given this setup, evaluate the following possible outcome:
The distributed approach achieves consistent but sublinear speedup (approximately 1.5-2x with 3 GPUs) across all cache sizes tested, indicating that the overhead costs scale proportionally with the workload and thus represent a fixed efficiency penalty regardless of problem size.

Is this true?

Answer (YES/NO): NO